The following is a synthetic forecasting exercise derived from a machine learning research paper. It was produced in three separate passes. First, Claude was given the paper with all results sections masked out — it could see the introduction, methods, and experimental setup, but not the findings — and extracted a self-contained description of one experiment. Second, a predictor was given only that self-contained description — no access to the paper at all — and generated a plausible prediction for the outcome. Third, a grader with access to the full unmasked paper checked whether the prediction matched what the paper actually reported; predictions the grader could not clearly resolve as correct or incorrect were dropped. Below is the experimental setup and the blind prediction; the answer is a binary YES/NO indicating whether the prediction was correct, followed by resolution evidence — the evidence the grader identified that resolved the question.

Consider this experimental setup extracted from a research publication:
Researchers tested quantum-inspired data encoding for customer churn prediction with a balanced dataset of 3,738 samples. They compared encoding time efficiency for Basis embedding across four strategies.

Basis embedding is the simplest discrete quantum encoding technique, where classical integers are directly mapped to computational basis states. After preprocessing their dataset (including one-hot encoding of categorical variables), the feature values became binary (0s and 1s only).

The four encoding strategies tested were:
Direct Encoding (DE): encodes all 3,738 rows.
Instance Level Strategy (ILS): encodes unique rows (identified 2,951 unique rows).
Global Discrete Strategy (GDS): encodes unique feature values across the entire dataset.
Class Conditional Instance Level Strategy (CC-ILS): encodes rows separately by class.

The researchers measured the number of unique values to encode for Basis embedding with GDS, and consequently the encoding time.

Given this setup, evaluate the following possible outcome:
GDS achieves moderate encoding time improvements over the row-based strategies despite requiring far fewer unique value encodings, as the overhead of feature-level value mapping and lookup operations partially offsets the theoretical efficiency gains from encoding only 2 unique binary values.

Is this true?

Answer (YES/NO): NO